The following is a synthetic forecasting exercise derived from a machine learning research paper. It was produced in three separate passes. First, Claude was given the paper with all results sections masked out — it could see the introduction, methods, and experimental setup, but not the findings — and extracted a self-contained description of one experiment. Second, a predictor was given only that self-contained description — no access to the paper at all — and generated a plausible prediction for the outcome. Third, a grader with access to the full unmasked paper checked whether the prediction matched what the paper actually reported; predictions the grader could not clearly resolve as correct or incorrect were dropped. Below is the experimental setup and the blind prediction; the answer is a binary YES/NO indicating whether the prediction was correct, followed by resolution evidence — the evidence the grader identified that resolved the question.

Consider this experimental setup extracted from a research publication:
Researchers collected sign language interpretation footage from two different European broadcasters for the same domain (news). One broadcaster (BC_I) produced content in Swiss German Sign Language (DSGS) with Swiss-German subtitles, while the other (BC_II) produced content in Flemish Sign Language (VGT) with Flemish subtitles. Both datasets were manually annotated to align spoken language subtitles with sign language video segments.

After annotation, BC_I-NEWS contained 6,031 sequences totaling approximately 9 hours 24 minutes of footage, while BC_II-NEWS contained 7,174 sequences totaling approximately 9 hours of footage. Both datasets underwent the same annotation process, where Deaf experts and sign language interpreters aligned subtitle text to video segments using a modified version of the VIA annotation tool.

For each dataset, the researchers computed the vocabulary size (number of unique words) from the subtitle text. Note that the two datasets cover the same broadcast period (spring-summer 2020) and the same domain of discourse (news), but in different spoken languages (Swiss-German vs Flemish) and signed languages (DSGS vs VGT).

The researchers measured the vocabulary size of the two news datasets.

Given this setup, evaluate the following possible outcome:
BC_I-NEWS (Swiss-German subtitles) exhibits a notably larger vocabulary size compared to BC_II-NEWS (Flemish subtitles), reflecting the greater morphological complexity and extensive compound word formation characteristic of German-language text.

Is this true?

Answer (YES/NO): YES